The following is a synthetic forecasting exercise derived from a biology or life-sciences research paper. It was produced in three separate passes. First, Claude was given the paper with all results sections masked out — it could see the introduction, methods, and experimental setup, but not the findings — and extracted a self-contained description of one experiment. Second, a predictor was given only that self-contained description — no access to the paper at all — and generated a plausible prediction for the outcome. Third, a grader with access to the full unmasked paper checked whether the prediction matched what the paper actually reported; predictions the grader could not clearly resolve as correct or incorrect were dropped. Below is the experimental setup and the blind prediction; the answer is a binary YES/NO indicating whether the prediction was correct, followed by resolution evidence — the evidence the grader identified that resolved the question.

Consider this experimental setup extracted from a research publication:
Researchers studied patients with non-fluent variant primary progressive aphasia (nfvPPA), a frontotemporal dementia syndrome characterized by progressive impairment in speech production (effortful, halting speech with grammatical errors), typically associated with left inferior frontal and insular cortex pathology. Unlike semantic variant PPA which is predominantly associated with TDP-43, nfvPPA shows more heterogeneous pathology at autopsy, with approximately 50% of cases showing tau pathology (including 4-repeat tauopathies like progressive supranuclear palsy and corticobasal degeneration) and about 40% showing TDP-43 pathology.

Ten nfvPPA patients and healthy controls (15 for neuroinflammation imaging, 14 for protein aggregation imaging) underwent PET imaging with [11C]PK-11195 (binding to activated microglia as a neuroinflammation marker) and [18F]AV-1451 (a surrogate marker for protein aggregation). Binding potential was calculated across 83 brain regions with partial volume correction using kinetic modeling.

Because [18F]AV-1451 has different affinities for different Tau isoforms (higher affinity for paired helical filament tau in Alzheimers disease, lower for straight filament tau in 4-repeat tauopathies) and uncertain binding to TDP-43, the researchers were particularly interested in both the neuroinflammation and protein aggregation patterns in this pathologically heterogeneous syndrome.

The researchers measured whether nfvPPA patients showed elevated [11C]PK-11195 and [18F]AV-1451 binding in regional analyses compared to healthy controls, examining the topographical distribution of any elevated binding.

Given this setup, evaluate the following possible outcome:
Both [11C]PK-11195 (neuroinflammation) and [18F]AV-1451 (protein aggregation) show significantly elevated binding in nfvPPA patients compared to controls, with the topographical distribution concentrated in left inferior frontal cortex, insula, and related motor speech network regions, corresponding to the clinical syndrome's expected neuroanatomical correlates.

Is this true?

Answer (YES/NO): NO